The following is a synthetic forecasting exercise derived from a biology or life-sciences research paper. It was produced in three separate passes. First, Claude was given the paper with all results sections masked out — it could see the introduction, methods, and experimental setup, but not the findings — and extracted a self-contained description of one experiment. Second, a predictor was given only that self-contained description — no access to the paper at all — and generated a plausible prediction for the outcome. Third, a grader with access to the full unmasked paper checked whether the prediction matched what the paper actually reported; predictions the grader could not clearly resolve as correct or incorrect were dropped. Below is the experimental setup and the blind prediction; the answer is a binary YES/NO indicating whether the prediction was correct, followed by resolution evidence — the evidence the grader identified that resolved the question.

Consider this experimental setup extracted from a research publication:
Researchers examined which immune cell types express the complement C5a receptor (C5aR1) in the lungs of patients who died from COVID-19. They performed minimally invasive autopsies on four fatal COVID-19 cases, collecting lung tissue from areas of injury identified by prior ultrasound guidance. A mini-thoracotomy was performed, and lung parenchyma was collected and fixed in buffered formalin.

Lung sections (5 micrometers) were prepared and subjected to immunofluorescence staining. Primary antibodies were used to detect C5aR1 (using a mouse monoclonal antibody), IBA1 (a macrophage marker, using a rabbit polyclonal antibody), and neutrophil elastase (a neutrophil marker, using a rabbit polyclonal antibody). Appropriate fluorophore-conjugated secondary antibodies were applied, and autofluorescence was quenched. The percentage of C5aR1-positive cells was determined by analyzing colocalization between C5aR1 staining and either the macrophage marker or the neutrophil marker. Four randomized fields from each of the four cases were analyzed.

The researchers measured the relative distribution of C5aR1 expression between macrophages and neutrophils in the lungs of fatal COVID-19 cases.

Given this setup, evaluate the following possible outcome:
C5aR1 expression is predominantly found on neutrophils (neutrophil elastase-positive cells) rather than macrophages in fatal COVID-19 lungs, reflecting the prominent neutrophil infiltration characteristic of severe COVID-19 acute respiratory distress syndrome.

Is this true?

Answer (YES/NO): NO